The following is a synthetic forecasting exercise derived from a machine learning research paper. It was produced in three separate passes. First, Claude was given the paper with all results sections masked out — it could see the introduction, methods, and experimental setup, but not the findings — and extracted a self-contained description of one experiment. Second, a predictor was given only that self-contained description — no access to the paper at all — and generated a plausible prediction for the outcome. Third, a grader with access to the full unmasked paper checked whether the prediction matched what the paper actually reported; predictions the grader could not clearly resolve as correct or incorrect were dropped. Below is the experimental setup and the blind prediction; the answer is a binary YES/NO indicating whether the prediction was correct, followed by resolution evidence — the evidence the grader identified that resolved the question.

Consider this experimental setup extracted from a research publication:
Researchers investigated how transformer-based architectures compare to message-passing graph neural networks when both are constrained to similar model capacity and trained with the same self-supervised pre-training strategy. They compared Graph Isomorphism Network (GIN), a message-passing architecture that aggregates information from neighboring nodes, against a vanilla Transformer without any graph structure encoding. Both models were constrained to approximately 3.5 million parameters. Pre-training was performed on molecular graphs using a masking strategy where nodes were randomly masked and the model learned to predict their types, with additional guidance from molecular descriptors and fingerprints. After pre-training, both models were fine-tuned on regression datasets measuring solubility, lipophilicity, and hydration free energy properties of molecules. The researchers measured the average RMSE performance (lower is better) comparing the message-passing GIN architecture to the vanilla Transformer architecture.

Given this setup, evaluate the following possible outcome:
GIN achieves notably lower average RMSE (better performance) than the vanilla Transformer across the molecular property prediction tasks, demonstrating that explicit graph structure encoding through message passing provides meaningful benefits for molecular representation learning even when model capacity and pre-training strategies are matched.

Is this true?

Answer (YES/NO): NO